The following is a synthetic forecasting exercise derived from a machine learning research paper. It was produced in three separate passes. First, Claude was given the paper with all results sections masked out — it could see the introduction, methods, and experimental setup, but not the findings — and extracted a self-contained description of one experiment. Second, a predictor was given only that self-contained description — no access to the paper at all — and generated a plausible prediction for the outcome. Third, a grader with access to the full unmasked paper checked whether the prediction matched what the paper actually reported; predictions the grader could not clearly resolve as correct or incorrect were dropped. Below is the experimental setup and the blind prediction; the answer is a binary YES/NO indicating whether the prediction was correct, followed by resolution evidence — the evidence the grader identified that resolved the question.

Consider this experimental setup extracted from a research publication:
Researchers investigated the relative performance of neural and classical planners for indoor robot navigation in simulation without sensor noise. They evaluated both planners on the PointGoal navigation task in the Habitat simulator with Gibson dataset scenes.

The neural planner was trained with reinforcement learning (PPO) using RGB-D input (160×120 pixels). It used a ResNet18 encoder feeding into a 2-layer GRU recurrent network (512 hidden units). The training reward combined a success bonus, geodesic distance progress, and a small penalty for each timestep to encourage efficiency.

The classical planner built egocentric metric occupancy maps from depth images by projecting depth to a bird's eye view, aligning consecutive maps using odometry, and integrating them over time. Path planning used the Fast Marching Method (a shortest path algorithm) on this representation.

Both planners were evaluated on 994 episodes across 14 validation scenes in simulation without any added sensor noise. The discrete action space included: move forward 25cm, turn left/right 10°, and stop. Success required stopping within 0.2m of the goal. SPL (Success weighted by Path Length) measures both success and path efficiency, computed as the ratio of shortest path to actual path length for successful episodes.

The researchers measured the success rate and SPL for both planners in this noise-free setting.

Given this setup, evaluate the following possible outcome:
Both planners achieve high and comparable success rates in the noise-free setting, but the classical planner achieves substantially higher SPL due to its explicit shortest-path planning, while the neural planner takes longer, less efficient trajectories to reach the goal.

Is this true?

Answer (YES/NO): NO